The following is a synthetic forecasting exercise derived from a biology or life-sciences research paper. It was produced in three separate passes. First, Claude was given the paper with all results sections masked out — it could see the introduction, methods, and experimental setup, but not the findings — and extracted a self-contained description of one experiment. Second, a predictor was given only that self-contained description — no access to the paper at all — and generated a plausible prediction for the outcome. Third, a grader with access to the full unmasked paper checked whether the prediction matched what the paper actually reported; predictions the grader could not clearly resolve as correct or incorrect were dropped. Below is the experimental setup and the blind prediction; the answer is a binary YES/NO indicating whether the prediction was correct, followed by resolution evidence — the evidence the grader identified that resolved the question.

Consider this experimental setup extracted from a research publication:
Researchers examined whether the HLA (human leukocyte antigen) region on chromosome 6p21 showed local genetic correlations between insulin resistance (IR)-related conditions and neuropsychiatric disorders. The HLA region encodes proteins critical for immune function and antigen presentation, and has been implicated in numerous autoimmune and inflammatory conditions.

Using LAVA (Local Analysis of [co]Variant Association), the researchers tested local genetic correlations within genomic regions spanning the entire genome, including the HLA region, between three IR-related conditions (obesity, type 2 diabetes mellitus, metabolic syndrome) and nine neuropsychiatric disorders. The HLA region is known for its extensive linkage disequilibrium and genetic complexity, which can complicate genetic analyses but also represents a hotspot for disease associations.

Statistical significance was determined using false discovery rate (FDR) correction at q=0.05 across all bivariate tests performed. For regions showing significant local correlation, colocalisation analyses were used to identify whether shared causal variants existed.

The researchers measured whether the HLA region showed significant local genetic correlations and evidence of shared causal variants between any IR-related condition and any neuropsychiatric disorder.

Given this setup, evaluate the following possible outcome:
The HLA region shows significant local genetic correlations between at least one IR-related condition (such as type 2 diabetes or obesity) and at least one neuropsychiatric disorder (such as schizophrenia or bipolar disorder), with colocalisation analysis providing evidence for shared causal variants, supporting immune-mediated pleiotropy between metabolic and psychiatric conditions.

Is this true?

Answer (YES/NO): YES